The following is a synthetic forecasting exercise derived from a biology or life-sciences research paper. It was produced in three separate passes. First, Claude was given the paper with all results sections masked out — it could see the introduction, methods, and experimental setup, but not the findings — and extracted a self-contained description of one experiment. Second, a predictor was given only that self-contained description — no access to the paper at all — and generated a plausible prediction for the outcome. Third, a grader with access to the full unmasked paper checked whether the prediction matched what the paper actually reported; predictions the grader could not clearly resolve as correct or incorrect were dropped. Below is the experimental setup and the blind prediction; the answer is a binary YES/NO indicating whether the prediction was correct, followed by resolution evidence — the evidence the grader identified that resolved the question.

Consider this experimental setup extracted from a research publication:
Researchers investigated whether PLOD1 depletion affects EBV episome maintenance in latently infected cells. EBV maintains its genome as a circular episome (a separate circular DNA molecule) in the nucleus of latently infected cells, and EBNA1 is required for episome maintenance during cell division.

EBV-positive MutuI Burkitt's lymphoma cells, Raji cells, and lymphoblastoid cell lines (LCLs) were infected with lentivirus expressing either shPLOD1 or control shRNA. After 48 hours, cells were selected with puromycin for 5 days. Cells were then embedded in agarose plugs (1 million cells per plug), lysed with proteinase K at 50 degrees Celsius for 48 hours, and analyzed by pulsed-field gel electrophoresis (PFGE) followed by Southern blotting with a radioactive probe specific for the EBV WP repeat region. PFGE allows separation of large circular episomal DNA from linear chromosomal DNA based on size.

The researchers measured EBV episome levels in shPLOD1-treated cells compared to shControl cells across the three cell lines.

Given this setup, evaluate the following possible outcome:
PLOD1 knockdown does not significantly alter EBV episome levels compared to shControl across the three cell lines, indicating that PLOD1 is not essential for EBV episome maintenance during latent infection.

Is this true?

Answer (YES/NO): NO